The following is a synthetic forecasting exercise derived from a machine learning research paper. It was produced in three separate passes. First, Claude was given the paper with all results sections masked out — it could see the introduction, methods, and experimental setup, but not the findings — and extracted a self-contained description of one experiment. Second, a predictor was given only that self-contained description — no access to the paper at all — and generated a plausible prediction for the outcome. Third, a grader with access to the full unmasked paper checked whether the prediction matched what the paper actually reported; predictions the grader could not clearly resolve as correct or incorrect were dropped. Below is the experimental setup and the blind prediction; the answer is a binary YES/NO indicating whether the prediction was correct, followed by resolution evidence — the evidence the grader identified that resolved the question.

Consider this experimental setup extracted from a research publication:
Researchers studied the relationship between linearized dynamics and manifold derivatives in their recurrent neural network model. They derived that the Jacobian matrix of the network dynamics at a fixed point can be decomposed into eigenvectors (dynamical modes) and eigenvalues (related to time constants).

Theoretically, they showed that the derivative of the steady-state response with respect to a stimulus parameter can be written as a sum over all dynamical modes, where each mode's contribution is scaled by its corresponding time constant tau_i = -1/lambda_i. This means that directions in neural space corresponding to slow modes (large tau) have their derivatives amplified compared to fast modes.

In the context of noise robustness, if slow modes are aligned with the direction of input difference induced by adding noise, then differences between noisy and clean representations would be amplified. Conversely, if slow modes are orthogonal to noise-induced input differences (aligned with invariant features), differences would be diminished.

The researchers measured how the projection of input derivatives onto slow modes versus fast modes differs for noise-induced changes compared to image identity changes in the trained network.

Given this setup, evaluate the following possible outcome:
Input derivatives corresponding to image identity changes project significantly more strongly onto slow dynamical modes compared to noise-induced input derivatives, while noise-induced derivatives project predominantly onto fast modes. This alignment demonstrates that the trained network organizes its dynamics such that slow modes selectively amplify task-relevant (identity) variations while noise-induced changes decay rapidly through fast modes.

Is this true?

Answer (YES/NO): YES